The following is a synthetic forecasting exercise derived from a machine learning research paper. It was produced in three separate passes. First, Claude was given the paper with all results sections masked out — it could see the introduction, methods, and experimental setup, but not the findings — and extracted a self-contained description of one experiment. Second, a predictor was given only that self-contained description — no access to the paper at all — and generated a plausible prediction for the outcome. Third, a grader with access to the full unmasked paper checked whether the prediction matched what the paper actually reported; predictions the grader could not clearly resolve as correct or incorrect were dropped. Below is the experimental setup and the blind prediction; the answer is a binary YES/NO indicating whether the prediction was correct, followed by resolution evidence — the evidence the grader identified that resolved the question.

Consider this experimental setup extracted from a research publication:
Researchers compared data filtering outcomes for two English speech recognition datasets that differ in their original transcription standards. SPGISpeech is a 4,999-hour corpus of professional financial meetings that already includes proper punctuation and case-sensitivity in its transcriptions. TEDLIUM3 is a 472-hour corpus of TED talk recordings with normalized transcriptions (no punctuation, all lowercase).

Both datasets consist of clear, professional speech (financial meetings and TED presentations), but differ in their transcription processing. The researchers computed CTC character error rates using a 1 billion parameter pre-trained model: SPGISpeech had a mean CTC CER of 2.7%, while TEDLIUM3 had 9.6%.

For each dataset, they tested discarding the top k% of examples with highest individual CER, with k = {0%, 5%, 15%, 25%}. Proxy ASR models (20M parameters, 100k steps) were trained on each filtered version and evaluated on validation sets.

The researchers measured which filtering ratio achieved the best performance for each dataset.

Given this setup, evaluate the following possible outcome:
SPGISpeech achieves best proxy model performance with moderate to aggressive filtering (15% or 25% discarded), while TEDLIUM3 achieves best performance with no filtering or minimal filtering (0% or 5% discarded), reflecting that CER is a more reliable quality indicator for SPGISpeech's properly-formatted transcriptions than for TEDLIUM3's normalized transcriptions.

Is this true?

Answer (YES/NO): NO